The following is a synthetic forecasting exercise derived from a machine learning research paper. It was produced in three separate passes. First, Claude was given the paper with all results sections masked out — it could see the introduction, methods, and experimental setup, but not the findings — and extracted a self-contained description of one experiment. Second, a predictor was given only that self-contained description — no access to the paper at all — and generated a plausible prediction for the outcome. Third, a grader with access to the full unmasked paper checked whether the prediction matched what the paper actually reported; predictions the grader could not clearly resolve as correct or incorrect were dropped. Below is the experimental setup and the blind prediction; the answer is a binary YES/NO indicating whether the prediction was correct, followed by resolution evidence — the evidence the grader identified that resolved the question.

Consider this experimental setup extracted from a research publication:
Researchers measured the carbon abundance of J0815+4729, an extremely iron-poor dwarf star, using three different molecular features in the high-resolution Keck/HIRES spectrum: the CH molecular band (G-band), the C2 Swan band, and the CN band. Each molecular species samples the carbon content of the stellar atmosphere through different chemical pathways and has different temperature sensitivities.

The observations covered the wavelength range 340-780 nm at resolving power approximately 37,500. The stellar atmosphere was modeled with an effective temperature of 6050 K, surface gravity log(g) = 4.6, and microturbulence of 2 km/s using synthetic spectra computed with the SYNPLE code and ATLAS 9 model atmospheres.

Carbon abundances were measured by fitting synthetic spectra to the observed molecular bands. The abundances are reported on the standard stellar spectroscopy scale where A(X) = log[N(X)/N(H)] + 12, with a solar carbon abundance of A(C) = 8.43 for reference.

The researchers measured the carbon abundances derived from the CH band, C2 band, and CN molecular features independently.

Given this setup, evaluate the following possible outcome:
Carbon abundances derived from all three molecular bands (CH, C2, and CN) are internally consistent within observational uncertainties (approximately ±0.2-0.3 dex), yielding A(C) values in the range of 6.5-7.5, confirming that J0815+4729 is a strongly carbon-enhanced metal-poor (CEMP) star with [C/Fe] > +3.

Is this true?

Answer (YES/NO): NO